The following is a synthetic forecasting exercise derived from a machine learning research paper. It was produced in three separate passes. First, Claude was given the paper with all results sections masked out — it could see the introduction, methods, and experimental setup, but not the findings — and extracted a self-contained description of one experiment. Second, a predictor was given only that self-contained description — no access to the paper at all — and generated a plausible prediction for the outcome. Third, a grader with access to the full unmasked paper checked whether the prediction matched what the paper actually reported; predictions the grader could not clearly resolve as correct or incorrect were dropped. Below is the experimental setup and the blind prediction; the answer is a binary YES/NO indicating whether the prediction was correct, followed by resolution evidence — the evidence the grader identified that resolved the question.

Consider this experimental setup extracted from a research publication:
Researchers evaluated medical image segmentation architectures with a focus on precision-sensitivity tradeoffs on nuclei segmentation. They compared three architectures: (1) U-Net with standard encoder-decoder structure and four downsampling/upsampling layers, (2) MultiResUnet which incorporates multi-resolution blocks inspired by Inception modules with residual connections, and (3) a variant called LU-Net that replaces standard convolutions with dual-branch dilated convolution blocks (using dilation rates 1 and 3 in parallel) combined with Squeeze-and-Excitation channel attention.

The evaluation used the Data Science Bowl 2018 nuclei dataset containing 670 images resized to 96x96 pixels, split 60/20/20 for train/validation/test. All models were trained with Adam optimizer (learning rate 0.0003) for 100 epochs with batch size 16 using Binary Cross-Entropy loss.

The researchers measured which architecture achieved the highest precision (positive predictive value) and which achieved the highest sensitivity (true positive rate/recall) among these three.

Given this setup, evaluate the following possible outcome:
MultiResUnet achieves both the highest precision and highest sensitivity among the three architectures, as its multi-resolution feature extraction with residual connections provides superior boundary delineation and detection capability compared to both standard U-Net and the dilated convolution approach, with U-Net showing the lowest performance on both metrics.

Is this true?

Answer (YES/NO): NO